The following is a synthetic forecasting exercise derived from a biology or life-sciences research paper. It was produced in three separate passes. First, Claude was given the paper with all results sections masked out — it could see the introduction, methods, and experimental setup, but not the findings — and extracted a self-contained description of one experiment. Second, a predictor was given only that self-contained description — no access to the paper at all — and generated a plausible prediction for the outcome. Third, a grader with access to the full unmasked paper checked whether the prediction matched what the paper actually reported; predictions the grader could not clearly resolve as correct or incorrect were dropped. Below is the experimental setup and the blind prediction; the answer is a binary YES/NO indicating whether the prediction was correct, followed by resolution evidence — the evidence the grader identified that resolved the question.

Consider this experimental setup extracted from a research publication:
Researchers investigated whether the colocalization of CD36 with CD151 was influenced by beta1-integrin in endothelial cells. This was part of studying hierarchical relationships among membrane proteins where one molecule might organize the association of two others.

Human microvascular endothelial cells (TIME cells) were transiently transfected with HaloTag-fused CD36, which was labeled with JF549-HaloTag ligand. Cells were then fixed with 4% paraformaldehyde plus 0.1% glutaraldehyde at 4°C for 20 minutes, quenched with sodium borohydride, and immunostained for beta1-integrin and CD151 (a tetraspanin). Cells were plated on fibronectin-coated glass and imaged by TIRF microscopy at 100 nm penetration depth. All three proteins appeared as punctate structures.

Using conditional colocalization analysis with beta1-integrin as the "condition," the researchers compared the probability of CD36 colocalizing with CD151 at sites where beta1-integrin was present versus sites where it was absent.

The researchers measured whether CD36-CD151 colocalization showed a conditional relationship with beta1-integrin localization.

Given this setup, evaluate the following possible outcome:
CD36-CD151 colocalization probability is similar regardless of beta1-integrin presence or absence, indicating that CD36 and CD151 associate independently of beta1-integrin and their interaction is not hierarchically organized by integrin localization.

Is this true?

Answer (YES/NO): NO